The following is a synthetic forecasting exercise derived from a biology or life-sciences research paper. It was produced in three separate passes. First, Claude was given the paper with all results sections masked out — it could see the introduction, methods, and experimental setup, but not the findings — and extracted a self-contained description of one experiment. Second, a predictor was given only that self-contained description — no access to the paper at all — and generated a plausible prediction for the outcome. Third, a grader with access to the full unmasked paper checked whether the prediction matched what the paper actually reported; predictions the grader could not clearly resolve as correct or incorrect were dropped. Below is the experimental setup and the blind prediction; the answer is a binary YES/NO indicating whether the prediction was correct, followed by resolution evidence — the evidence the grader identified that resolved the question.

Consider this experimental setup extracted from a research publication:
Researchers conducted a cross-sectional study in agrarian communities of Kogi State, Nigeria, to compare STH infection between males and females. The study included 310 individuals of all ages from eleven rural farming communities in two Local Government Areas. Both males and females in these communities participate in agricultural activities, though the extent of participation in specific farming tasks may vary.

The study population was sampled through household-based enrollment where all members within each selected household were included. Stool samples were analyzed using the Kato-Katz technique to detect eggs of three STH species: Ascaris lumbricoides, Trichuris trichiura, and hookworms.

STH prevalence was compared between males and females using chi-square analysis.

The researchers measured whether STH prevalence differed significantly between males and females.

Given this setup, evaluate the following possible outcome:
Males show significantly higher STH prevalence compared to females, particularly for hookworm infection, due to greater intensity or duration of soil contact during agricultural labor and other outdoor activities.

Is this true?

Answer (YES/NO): NO